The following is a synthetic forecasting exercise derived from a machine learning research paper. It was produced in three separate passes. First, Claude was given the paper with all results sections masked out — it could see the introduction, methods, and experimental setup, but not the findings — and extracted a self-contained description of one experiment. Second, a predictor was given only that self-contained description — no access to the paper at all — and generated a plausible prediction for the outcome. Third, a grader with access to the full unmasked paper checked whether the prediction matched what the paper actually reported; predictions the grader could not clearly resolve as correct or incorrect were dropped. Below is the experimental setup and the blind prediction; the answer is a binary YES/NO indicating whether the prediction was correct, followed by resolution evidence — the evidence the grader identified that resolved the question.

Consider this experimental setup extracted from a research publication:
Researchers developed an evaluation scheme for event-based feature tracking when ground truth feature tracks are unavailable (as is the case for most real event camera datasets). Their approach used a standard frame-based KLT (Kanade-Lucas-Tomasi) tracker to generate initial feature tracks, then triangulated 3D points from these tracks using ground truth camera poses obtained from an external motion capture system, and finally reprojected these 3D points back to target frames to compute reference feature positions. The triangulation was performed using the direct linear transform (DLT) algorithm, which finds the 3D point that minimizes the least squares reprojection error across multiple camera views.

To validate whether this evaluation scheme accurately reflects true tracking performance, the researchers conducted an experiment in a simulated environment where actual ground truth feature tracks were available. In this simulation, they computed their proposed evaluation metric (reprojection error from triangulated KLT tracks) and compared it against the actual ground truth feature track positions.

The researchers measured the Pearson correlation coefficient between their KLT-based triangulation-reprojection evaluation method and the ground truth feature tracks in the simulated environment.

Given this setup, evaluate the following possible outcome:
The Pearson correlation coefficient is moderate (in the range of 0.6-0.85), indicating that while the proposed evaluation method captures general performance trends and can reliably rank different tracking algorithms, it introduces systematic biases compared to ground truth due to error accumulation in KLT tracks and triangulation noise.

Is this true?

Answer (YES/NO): YES